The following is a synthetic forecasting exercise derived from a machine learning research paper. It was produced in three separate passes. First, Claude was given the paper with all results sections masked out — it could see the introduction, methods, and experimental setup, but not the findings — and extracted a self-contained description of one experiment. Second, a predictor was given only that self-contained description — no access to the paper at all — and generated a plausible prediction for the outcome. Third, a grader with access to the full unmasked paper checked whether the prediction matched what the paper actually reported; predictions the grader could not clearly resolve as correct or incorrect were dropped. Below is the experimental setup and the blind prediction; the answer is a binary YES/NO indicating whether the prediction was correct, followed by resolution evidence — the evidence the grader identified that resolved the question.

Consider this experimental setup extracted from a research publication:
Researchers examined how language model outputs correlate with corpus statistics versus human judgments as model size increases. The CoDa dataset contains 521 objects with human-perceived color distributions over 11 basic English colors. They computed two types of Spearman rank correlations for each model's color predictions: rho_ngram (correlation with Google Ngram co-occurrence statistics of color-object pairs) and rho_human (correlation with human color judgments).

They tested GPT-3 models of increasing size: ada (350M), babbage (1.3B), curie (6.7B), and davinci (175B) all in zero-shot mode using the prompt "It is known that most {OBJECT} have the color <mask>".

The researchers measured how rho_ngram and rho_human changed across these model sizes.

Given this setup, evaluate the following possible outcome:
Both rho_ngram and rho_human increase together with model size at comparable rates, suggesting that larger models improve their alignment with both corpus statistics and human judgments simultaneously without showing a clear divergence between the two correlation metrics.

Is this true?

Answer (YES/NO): NO